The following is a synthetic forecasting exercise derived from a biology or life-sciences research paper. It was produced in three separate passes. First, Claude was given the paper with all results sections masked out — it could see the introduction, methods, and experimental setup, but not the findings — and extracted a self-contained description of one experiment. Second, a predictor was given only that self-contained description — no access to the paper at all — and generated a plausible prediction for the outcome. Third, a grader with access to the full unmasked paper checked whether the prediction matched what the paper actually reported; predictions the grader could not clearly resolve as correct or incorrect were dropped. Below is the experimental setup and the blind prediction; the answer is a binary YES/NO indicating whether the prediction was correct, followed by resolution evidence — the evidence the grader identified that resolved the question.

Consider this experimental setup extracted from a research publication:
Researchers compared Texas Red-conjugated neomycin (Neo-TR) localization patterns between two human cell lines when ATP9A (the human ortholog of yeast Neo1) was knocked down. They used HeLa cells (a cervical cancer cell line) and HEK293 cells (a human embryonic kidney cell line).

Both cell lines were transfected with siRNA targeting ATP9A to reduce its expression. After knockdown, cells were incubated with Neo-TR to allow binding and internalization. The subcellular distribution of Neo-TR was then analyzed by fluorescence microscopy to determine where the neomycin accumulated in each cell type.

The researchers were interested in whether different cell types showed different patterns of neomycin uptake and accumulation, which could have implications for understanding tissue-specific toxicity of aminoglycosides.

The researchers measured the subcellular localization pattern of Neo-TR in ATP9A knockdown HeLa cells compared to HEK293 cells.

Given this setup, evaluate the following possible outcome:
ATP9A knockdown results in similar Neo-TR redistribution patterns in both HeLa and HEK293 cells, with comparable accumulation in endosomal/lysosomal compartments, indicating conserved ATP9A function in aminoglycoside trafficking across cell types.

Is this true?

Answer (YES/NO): NO